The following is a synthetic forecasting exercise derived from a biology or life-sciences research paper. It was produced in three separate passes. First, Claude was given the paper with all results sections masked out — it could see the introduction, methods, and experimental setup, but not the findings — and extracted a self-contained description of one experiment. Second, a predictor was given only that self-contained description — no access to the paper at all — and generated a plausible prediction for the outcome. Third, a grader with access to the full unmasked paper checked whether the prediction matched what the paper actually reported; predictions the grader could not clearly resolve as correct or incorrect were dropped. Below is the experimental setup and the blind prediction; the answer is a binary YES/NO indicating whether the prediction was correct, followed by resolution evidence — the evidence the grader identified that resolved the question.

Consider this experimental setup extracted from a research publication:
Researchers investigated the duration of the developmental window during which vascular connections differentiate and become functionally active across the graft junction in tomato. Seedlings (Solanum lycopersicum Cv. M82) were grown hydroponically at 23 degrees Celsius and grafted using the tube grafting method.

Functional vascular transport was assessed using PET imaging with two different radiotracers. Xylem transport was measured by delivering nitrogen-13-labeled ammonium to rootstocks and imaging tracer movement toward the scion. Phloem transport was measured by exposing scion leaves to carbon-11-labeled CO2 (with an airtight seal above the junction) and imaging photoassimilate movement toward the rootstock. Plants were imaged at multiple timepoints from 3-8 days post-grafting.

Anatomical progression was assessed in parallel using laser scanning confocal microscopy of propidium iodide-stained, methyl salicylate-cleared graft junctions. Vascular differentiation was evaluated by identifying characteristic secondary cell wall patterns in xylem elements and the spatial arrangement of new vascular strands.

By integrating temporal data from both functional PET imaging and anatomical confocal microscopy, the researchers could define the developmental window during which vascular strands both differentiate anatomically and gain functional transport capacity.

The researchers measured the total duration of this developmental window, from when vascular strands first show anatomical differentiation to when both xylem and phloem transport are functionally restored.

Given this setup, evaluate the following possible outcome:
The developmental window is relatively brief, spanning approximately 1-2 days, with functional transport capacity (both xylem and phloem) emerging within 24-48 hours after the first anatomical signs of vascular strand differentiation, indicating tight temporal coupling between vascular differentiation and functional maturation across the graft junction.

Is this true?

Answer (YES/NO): NO